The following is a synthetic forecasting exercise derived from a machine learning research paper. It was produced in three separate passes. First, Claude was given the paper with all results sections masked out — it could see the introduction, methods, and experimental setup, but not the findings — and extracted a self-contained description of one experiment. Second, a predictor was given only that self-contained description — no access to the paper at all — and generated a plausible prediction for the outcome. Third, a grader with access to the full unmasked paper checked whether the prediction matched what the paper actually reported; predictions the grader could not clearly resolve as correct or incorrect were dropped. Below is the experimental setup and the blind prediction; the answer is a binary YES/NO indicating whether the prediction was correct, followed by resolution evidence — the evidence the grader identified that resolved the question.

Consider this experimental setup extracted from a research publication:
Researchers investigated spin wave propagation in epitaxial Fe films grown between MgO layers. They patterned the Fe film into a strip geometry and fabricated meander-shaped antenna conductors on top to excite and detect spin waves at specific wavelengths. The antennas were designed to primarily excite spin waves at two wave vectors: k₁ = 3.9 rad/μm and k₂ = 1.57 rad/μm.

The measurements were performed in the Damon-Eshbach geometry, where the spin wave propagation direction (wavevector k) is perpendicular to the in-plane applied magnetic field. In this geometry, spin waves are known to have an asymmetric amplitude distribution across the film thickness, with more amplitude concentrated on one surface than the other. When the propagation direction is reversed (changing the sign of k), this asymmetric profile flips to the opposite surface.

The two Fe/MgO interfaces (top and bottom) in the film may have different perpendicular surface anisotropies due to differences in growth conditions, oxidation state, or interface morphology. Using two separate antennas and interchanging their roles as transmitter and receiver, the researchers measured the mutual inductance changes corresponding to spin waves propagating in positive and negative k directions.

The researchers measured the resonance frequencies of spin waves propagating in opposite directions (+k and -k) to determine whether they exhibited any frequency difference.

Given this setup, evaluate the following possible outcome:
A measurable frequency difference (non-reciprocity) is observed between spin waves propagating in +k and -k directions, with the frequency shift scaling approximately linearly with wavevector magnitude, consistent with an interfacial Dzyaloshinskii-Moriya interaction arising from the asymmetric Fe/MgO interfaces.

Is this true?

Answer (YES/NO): NO